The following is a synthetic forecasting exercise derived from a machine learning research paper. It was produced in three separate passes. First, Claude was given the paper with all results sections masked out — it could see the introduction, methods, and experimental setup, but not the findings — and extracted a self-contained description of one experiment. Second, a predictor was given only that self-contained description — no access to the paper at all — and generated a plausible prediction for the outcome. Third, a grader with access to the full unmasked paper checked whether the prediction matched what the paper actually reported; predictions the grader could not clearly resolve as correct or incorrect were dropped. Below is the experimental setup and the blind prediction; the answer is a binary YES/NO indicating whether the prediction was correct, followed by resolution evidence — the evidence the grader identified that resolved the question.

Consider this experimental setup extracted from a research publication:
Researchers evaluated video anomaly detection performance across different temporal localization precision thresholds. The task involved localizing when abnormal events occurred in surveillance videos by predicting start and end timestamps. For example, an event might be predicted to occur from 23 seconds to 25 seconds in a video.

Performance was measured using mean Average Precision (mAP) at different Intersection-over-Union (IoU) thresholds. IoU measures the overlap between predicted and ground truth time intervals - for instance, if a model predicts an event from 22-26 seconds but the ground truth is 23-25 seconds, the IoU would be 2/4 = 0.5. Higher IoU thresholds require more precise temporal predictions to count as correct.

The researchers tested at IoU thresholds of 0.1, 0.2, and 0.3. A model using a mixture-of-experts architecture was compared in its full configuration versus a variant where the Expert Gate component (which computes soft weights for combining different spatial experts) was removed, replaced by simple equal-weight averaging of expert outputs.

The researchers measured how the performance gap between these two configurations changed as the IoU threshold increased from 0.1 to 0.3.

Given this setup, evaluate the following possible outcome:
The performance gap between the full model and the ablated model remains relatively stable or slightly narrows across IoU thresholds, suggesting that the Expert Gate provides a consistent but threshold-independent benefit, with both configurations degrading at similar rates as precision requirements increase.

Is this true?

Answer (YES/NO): NO